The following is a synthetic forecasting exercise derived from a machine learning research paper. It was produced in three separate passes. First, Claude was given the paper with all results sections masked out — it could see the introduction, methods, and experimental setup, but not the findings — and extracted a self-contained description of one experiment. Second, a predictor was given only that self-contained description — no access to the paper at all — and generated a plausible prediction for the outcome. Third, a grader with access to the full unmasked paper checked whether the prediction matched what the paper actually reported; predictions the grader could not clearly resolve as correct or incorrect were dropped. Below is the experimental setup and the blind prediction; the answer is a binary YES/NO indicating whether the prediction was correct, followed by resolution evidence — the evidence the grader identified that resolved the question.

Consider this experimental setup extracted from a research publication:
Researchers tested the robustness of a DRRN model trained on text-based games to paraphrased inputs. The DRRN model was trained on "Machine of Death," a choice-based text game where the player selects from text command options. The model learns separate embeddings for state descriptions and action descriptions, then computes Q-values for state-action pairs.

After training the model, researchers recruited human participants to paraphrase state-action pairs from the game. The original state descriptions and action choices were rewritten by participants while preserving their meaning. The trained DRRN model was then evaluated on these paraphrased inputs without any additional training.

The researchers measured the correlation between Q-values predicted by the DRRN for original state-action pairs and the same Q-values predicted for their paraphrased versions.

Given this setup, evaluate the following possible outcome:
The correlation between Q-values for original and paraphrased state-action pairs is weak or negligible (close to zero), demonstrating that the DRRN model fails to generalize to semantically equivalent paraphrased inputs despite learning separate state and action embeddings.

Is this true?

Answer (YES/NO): NO